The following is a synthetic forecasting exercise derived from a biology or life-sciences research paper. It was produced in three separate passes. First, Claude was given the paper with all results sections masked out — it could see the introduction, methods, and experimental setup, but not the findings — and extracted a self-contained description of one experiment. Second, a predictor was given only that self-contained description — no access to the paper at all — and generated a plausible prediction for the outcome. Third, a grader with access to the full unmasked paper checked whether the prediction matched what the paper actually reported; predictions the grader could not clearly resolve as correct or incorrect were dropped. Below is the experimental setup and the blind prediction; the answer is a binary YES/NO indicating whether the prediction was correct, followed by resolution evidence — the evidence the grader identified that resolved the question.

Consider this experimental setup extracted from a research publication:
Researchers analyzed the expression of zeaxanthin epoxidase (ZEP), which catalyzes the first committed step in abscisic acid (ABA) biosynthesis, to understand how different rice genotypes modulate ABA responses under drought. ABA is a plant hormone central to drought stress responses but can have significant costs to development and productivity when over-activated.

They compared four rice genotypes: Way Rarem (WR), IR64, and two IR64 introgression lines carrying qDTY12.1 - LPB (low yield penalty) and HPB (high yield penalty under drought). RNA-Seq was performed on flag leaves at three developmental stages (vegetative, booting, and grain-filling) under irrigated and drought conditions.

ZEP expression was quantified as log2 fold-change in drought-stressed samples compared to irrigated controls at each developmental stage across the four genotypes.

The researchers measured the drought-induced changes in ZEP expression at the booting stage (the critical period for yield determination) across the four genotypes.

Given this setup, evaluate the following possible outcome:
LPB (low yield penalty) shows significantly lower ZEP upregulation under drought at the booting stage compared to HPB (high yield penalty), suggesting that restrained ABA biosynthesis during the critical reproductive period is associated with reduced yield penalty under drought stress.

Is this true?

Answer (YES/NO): YES